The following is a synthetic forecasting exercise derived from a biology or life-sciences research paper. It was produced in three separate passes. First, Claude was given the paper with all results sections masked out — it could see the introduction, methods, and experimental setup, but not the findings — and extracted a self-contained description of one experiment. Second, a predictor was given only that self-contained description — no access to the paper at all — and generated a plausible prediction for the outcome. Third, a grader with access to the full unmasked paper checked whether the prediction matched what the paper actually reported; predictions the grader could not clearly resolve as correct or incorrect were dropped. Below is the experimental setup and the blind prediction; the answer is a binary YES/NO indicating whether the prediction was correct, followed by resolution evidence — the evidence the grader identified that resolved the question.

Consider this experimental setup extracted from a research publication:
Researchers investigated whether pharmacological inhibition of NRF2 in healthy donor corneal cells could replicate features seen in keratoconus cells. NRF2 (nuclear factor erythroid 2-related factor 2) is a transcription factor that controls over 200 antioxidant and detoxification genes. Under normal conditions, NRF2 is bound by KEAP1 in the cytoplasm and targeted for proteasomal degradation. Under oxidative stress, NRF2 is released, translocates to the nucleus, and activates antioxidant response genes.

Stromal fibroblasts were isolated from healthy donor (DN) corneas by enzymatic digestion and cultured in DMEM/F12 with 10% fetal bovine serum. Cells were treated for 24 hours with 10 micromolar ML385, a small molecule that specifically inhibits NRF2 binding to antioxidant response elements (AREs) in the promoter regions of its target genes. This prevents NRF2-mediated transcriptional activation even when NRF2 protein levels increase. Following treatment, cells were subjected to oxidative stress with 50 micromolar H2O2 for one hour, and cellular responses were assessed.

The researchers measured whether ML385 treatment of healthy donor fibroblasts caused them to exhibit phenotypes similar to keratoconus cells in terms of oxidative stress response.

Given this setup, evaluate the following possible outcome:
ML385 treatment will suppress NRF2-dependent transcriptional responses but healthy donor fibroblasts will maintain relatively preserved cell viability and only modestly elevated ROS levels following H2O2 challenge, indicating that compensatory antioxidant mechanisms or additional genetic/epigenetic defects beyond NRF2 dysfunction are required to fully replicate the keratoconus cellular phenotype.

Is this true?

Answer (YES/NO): NO